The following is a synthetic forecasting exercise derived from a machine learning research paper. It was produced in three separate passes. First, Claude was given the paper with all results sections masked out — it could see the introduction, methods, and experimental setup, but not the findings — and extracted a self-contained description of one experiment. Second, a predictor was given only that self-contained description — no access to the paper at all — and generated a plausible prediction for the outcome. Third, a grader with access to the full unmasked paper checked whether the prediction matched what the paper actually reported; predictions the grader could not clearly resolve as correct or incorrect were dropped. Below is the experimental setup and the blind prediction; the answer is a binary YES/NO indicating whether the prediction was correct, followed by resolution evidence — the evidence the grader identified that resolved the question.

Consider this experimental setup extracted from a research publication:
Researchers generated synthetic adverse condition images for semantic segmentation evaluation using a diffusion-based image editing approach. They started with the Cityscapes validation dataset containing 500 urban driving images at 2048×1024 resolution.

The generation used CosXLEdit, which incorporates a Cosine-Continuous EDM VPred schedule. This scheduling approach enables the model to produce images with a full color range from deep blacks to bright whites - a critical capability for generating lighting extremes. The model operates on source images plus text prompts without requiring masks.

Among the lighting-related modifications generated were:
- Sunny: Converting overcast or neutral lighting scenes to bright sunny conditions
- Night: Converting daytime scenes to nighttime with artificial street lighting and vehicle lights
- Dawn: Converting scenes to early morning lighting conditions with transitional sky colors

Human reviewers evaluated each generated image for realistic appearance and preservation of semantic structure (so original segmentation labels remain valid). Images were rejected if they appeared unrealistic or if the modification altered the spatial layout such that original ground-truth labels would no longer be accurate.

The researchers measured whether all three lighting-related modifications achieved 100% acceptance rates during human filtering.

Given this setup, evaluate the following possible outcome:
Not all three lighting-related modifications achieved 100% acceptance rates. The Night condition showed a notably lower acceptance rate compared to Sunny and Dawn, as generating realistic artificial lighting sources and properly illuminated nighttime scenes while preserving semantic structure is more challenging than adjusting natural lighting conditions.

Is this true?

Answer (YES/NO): NO